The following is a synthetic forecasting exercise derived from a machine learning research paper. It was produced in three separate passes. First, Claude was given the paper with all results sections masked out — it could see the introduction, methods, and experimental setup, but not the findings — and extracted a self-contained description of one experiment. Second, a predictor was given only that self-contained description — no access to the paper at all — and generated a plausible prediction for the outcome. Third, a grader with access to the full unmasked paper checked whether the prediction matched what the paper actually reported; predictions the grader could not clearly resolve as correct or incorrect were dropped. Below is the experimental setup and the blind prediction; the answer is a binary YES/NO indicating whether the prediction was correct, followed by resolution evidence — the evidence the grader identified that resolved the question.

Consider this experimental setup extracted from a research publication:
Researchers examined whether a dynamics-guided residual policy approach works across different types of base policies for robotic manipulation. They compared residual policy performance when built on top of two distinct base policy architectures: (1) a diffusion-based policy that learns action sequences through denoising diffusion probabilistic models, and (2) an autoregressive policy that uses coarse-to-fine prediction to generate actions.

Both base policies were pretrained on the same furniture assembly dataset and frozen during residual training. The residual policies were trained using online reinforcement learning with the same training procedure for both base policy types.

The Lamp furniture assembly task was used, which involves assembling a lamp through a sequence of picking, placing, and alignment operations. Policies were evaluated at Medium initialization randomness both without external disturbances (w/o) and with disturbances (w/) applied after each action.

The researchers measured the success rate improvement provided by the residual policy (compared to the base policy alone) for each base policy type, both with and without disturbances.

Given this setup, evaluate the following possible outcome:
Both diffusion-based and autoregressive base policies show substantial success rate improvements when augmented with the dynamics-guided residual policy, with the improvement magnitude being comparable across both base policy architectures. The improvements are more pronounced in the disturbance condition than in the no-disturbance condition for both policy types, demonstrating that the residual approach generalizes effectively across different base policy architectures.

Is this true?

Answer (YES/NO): NO